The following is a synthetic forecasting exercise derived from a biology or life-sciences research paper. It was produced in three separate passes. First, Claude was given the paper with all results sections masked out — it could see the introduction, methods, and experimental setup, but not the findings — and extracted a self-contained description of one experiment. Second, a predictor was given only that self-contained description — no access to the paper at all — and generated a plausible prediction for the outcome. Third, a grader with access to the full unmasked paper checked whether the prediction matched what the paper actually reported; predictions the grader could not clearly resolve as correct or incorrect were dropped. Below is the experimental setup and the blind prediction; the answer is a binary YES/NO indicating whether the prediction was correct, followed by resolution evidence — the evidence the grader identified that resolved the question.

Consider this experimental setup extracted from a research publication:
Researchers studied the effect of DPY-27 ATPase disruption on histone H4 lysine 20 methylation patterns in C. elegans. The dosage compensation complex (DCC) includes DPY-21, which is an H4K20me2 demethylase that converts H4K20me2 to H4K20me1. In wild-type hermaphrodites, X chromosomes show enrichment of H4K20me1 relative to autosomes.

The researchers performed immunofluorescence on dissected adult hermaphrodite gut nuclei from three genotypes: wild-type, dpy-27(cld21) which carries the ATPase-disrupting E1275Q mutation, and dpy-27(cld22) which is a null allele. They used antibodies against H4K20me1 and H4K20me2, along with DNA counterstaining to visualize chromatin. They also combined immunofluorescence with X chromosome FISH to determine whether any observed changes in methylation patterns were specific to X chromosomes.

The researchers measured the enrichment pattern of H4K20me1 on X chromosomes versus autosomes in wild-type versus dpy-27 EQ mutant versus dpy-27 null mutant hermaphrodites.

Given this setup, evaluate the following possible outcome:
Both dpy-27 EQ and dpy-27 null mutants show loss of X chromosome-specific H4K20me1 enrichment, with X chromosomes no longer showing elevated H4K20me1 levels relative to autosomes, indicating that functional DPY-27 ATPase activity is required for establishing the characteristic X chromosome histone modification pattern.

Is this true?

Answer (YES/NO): YES